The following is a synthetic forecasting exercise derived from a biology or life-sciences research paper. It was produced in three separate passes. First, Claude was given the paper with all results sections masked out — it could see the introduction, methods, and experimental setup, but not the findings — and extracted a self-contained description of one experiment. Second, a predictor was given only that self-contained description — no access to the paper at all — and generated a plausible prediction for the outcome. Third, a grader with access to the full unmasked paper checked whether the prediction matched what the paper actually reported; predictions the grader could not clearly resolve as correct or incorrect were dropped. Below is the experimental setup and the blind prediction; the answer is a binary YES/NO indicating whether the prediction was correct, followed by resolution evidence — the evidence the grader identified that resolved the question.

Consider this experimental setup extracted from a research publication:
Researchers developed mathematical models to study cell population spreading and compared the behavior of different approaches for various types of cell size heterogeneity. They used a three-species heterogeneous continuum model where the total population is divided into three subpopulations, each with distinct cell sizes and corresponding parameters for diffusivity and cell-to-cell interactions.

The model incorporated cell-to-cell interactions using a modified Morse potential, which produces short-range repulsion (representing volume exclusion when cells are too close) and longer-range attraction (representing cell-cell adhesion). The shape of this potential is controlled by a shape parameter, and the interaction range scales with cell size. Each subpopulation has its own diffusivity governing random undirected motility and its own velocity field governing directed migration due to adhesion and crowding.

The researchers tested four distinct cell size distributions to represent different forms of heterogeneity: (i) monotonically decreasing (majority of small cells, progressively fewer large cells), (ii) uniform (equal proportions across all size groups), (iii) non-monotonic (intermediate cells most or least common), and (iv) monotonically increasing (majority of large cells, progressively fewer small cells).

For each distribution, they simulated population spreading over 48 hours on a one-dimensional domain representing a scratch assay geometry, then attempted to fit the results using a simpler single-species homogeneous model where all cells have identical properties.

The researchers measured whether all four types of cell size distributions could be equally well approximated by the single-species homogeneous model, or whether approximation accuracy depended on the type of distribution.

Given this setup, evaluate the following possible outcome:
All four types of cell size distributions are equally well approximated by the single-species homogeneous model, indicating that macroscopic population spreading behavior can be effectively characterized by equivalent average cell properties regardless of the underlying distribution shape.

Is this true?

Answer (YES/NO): NO